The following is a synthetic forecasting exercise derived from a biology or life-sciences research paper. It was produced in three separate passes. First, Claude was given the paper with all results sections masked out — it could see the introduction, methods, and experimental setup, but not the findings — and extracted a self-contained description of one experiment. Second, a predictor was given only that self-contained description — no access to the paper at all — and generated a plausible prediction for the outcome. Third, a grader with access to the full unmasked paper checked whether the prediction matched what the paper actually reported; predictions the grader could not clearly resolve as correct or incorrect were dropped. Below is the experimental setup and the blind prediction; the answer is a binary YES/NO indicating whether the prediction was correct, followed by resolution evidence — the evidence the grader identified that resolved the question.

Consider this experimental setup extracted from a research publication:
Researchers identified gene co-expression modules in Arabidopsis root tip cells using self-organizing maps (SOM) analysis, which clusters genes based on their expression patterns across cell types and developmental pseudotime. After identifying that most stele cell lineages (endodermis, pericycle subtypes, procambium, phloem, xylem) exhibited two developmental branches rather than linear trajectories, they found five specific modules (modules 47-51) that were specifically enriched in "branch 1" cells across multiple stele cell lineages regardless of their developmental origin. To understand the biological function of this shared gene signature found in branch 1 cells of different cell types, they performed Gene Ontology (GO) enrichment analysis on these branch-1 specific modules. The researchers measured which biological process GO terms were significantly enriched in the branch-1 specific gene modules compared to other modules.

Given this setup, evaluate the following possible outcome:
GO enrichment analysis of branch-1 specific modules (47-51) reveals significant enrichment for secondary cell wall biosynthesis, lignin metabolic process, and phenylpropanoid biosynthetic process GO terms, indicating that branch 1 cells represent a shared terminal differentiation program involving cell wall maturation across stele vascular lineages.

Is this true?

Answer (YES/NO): NO